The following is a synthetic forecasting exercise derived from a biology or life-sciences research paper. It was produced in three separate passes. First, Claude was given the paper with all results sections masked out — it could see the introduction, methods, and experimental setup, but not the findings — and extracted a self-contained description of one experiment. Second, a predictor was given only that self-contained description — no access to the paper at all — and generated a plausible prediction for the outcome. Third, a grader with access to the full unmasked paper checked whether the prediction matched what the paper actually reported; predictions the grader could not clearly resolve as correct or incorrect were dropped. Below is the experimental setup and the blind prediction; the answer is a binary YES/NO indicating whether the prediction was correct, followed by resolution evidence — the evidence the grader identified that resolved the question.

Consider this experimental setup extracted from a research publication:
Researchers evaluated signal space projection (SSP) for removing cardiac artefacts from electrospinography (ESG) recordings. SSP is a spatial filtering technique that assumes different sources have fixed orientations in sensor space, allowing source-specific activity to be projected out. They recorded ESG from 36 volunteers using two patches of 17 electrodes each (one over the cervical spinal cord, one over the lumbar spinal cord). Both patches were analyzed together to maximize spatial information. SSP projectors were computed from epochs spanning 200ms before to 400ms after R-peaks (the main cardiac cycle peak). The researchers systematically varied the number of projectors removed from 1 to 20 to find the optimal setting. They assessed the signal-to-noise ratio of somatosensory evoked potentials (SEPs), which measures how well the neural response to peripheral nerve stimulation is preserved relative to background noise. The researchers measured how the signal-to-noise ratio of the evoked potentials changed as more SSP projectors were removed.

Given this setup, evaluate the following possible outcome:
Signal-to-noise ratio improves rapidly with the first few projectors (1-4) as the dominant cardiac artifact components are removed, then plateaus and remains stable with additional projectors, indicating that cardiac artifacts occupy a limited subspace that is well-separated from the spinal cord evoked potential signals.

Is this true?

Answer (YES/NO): NO